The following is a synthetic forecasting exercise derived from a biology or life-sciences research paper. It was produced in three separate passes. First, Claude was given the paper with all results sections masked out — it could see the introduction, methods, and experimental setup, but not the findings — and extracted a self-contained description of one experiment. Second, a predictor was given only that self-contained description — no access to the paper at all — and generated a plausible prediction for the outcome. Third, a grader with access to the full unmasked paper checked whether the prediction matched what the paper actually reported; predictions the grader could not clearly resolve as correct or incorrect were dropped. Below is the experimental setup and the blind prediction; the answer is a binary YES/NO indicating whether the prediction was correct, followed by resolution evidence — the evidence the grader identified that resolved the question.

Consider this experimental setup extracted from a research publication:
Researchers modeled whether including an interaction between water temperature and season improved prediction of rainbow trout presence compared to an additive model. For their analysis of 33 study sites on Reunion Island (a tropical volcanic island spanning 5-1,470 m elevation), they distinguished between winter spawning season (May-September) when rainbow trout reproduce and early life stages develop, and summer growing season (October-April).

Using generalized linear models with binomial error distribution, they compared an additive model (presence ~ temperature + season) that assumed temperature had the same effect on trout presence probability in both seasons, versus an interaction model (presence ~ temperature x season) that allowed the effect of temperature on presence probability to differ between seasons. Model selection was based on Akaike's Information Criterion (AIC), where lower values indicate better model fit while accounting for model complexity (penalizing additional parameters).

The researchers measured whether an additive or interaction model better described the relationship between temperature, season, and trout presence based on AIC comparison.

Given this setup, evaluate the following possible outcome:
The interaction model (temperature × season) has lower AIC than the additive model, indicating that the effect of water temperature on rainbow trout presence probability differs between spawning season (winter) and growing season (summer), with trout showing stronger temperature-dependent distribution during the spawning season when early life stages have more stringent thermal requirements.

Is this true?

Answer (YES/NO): NO